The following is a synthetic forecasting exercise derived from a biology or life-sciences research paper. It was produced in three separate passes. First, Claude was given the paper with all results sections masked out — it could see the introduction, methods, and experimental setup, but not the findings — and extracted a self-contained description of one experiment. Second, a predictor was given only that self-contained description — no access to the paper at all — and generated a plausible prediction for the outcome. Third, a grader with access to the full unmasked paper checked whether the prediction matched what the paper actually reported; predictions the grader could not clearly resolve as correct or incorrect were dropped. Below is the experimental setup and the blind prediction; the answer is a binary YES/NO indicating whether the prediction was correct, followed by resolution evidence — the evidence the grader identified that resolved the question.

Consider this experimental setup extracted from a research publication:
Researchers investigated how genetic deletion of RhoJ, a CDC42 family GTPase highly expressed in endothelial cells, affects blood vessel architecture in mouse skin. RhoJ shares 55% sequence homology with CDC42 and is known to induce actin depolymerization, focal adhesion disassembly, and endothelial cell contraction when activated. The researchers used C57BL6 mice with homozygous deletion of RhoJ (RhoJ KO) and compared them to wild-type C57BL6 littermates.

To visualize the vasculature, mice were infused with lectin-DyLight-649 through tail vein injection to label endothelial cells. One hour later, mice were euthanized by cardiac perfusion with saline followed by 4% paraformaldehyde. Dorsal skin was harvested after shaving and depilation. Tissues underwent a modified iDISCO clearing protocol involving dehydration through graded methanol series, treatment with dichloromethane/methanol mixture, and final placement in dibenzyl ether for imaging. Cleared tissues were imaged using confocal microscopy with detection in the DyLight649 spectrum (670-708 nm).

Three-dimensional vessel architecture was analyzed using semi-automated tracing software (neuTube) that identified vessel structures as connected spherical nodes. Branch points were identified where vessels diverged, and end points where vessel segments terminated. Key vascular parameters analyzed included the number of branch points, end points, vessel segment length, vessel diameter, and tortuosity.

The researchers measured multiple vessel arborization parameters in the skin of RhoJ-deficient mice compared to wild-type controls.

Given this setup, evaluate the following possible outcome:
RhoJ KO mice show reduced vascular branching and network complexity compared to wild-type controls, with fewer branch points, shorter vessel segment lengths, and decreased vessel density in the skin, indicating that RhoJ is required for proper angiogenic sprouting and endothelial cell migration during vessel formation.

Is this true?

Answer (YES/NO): YES